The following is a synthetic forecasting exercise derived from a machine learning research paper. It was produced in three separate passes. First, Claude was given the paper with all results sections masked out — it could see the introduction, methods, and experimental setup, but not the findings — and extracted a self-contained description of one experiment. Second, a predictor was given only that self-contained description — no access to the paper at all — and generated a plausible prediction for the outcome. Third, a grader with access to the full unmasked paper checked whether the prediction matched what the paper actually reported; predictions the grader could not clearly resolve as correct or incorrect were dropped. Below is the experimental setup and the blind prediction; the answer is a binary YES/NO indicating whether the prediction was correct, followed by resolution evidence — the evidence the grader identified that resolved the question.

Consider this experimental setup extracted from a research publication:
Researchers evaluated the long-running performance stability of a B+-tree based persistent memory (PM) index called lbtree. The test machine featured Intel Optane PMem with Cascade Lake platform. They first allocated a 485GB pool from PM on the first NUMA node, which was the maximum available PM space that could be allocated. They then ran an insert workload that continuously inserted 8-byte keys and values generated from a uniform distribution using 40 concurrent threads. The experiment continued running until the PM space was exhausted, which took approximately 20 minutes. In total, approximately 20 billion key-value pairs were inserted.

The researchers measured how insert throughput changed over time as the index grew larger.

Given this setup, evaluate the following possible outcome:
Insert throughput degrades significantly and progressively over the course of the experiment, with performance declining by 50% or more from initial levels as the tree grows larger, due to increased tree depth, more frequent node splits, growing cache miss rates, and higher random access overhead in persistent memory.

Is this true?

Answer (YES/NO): NO